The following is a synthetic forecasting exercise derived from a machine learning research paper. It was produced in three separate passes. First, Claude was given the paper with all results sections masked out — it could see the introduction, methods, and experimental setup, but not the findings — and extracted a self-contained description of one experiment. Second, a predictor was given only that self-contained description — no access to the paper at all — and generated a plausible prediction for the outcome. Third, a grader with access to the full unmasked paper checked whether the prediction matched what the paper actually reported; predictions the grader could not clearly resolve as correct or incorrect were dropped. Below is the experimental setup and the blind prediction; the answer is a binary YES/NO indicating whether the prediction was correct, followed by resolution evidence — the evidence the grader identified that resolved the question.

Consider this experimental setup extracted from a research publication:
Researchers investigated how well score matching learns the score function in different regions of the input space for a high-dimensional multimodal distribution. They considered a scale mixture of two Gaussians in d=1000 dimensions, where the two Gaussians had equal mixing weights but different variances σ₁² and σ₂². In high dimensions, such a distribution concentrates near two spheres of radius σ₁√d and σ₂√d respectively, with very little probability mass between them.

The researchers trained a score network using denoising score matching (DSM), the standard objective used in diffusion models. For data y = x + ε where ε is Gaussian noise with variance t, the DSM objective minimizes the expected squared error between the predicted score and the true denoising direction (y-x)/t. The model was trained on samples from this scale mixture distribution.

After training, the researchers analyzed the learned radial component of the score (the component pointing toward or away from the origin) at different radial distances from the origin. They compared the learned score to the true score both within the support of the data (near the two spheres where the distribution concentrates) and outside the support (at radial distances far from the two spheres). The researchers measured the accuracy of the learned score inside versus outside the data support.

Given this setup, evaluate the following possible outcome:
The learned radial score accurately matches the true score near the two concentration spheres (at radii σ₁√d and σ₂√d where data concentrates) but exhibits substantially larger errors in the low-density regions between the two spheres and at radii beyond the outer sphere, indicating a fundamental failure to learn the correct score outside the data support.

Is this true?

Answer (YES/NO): YES